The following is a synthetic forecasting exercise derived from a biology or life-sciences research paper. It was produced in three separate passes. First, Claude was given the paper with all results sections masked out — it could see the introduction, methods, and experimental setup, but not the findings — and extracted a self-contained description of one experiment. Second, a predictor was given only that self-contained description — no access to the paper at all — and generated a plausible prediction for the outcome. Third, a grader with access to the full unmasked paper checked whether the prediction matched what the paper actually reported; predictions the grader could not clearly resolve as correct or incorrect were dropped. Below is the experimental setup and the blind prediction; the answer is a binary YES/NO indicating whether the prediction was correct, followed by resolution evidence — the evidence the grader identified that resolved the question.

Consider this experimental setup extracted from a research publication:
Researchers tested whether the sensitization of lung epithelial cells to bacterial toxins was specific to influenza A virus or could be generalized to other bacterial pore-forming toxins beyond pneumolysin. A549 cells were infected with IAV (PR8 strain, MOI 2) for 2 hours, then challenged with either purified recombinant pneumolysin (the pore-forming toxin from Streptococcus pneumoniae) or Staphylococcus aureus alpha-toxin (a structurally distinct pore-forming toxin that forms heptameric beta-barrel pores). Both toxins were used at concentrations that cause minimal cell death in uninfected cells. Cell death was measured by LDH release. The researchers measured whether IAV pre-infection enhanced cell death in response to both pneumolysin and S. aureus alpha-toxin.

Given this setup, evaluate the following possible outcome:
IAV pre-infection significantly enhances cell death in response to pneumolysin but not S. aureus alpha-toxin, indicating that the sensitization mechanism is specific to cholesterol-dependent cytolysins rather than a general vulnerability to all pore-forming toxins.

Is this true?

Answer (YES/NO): NO